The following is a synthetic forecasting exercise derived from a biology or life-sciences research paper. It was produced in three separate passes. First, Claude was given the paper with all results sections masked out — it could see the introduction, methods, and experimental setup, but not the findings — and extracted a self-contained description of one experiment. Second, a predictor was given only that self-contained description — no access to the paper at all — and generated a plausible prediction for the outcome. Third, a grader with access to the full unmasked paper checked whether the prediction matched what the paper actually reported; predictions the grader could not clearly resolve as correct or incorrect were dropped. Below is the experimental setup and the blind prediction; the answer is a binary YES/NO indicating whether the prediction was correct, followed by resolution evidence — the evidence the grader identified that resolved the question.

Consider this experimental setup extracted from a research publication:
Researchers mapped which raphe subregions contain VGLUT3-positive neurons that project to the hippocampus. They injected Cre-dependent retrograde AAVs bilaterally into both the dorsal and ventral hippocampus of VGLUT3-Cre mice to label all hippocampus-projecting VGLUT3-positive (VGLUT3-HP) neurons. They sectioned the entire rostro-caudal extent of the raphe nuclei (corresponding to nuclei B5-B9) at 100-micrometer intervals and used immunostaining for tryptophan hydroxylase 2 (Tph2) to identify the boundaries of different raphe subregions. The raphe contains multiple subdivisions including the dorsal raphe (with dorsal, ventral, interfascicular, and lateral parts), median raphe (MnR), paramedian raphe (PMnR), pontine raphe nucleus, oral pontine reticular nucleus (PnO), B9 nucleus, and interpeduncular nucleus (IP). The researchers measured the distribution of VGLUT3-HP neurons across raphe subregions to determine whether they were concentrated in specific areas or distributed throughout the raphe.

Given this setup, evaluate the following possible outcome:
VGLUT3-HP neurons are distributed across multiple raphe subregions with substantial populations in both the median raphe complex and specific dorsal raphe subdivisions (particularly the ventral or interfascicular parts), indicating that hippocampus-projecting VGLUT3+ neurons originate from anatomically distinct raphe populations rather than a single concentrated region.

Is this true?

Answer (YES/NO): NO